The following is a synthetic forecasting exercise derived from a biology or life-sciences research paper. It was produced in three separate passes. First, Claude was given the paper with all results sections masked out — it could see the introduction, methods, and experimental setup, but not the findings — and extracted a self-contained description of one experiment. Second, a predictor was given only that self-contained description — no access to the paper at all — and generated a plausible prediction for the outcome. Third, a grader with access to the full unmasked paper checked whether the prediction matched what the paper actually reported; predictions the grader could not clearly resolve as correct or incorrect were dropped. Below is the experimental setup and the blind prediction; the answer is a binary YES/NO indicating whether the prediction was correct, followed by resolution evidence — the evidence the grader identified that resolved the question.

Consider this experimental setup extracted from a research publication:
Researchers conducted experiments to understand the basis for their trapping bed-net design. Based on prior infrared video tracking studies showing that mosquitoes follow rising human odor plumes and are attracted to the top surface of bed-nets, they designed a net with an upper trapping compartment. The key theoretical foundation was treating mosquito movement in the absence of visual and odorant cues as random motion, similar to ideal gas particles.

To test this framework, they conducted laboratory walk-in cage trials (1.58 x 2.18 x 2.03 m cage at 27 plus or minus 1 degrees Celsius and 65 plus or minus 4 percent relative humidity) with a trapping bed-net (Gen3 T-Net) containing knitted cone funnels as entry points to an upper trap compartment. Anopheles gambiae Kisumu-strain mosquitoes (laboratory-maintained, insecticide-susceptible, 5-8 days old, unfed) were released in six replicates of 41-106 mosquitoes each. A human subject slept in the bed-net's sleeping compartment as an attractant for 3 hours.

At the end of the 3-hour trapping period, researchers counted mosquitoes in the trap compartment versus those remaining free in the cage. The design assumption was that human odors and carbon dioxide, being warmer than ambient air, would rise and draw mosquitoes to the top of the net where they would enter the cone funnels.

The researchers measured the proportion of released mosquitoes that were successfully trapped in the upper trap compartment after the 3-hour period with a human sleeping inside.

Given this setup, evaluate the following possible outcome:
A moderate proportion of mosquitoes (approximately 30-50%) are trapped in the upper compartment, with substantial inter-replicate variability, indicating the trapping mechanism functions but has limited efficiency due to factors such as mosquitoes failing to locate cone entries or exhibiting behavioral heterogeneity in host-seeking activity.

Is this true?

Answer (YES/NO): NO